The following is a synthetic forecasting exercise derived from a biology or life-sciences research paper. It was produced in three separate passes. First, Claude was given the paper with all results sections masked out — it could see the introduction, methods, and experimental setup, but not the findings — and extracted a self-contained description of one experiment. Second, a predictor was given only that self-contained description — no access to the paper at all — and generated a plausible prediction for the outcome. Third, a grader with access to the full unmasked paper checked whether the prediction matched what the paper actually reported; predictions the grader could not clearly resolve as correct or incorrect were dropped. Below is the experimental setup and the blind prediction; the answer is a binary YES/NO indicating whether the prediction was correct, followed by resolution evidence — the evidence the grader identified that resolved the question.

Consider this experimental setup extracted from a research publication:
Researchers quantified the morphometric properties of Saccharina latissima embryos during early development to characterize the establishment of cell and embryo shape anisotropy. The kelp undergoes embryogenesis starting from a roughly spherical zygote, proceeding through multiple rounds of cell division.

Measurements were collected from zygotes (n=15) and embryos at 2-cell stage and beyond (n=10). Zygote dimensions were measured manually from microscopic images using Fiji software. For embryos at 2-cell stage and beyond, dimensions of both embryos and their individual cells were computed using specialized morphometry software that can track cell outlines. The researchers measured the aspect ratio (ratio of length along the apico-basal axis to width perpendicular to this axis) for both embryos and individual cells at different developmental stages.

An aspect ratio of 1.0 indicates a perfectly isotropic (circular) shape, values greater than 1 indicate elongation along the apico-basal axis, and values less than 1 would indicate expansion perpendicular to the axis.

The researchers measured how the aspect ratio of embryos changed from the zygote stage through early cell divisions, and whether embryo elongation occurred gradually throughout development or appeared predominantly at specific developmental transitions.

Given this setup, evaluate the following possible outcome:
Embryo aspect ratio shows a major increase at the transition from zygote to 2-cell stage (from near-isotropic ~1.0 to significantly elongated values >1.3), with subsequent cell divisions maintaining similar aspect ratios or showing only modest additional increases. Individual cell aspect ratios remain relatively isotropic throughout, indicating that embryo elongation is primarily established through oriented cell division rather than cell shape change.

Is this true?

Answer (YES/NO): NO